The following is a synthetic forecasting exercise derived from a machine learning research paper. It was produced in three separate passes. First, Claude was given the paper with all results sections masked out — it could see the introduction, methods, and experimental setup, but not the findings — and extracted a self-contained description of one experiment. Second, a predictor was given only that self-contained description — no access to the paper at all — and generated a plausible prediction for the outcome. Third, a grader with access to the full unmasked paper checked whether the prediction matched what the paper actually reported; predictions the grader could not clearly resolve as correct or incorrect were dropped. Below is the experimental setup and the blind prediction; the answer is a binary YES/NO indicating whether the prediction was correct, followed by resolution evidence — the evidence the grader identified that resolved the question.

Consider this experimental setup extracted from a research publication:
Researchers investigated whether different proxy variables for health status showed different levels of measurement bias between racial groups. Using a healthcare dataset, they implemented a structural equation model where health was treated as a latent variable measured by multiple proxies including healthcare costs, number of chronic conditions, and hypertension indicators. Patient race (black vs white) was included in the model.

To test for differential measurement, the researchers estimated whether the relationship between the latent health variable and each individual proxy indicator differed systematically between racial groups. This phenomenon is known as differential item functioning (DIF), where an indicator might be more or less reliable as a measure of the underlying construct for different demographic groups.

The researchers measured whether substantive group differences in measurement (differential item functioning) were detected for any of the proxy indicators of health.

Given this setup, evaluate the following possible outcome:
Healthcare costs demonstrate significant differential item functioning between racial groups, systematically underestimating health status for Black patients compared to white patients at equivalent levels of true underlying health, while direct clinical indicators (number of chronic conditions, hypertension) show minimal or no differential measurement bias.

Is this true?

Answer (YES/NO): NO